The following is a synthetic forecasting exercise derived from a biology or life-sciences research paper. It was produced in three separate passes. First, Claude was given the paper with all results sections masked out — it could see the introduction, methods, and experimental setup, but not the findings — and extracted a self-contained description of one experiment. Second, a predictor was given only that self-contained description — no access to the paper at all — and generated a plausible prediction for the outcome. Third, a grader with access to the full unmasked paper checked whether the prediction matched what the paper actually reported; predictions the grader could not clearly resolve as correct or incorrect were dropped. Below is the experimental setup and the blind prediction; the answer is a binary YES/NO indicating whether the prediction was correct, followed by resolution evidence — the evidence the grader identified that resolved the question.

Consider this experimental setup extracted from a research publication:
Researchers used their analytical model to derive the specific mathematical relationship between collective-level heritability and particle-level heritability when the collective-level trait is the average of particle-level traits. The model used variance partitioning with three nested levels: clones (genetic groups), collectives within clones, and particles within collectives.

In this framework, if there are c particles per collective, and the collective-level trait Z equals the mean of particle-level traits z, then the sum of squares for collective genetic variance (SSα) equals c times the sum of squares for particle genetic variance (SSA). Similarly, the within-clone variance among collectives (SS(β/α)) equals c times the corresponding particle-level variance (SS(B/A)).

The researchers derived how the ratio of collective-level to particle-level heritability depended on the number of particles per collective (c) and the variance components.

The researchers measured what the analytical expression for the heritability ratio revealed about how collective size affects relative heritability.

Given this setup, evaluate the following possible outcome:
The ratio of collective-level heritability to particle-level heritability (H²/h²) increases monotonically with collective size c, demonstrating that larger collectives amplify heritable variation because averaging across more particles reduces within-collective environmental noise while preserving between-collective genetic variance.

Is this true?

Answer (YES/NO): YES